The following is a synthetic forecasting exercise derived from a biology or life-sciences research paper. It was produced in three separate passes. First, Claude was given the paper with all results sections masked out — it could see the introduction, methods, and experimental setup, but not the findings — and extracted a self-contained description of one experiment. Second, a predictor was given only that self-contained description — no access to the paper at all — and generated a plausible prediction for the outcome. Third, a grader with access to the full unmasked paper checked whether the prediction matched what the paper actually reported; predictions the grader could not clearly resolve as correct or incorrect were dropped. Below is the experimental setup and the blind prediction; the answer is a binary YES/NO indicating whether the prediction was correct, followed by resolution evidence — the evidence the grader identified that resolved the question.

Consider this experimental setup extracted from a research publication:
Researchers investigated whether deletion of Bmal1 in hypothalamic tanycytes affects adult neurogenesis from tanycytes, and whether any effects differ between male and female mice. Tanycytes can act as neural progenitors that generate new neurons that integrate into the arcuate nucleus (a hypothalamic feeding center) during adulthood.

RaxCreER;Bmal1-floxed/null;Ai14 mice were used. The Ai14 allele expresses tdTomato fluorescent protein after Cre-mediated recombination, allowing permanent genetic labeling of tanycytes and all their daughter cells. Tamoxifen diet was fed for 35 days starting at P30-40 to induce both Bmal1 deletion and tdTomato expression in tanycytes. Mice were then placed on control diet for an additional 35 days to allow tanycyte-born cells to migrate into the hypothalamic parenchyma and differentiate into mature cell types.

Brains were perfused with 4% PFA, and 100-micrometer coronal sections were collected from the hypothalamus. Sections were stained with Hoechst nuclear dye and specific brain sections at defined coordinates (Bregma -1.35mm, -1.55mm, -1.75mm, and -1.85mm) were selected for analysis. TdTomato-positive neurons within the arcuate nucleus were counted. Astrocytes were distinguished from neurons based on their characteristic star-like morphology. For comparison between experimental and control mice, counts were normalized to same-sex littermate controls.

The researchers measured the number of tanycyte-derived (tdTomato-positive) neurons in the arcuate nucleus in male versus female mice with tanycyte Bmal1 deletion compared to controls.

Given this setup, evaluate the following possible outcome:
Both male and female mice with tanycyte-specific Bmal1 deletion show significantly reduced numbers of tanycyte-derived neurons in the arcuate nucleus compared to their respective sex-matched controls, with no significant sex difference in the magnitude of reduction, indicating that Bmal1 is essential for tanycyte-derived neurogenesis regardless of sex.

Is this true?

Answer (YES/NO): NO